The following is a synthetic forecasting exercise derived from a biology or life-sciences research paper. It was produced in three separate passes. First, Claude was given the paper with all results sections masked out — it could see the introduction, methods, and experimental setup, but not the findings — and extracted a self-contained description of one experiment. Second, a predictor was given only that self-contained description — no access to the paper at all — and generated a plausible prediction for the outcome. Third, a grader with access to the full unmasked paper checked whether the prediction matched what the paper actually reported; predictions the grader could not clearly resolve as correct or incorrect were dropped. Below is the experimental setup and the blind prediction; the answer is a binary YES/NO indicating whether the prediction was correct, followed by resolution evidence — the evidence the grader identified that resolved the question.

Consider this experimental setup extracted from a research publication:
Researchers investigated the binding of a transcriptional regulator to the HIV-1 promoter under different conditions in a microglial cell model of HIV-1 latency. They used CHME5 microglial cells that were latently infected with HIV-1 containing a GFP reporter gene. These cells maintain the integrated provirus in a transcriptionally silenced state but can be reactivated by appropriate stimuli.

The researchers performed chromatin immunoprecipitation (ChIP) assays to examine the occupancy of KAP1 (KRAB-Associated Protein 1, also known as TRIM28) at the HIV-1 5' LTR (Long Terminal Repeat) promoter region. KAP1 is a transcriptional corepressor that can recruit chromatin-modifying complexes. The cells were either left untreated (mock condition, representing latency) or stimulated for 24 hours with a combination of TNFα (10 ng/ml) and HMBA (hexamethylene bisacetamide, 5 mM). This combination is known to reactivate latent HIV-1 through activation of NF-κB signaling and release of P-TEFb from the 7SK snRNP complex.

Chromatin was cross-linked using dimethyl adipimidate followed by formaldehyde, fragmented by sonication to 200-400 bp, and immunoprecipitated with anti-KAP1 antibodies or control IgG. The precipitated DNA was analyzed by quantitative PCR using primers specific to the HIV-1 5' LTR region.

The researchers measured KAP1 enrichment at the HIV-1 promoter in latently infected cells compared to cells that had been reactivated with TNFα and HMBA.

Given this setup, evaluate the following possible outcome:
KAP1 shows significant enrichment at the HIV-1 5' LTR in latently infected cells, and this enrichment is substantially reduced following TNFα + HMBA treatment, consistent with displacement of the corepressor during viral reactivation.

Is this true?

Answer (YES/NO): YES